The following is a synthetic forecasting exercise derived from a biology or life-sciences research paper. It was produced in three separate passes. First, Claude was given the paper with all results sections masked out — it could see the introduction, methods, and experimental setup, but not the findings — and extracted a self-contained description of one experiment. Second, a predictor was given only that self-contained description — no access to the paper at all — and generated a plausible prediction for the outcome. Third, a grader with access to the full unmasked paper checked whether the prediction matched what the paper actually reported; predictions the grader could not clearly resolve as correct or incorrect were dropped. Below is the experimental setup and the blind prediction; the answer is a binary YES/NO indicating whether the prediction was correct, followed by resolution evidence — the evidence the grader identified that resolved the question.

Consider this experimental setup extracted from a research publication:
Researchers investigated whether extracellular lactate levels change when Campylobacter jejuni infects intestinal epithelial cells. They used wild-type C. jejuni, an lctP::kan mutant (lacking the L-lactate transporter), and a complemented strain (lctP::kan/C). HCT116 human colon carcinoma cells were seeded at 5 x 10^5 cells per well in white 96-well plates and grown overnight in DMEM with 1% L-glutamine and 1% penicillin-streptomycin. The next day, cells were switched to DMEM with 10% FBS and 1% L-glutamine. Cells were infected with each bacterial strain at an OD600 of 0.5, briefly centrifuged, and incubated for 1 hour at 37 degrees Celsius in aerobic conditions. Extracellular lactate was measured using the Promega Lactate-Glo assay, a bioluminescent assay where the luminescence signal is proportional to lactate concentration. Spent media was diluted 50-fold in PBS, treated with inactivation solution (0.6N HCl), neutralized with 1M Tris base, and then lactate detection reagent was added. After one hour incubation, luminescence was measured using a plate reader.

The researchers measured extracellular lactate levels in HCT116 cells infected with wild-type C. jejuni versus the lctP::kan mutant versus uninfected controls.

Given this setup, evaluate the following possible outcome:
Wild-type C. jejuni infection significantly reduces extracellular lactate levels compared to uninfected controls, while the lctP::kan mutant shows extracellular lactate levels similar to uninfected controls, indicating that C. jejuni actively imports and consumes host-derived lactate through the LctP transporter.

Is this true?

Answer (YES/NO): YES